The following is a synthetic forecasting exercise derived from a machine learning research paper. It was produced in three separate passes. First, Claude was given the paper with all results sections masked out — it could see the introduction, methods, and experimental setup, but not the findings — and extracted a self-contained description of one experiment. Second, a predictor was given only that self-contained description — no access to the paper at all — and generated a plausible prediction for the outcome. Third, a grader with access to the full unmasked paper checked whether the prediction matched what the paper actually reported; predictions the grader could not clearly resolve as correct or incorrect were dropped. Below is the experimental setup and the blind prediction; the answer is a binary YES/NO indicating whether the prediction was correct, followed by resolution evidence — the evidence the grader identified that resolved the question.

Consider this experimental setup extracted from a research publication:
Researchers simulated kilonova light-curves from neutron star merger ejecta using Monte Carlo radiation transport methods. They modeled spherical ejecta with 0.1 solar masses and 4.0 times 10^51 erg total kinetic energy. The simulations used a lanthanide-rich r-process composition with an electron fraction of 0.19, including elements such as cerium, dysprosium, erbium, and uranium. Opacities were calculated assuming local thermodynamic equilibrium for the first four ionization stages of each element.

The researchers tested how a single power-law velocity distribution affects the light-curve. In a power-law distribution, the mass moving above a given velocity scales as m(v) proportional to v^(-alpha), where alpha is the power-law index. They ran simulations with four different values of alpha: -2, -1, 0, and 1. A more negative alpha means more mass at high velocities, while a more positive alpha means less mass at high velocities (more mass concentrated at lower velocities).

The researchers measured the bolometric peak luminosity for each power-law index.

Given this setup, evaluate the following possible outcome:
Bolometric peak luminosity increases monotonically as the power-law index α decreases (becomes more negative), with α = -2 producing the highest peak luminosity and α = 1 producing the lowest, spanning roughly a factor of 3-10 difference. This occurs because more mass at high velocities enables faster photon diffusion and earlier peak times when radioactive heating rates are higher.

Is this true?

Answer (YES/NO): NO